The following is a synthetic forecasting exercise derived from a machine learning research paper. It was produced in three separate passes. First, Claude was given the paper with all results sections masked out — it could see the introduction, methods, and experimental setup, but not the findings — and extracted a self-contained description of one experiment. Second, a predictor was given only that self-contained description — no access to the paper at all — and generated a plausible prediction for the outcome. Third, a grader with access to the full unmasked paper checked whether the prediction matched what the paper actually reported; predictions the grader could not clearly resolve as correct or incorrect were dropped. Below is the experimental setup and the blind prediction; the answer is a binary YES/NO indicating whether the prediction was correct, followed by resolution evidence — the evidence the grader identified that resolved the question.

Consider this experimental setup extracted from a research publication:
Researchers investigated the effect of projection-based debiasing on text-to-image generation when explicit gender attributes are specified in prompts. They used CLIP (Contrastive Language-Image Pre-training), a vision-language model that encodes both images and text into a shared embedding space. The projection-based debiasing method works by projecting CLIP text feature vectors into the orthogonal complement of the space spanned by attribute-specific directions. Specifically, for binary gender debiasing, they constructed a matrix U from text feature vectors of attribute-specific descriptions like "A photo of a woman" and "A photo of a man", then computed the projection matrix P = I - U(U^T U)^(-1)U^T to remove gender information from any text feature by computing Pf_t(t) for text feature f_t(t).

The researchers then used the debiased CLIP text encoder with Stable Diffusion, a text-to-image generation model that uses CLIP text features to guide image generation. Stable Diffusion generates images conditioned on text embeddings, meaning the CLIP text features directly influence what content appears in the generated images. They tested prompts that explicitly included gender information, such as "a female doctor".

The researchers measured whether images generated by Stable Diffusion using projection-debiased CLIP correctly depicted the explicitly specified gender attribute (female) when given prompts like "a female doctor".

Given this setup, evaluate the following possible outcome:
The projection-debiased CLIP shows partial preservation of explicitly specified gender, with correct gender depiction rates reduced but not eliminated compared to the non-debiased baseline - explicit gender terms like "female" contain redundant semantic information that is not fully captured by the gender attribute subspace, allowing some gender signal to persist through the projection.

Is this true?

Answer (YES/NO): YES